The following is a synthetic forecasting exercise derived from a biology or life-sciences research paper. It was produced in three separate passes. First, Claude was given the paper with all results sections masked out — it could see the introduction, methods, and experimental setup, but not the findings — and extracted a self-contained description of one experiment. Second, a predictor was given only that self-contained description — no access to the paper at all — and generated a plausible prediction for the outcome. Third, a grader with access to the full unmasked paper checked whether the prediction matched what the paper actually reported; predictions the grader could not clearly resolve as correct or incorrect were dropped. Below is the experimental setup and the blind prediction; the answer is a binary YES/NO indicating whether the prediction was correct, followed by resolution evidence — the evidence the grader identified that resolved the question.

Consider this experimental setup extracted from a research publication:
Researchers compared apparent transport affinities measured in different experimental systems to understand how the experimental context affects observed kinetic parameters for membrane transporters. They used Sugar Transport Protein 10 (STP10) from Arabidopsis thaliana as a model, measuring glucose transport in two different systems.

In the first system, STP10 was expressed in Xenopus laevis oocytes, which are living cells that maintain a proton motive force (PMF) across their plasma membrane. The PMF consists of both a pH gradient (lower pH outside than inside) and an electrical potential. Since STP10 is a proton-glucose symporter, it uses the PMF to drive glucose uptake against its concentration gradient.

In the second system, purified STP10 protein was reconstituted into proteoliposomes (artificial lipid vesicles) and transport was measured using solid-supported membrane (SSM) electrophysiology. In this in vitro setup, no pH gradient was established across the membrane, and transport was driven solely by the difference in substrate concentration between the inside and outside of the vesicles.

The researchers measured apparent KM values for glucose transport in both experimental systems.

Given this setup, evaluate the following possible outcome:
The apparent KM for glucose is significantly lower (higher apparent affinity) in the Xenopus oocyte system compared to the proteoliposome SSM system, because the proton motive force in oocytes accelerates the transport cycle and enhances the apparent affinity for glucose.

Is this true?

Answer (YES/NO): YES